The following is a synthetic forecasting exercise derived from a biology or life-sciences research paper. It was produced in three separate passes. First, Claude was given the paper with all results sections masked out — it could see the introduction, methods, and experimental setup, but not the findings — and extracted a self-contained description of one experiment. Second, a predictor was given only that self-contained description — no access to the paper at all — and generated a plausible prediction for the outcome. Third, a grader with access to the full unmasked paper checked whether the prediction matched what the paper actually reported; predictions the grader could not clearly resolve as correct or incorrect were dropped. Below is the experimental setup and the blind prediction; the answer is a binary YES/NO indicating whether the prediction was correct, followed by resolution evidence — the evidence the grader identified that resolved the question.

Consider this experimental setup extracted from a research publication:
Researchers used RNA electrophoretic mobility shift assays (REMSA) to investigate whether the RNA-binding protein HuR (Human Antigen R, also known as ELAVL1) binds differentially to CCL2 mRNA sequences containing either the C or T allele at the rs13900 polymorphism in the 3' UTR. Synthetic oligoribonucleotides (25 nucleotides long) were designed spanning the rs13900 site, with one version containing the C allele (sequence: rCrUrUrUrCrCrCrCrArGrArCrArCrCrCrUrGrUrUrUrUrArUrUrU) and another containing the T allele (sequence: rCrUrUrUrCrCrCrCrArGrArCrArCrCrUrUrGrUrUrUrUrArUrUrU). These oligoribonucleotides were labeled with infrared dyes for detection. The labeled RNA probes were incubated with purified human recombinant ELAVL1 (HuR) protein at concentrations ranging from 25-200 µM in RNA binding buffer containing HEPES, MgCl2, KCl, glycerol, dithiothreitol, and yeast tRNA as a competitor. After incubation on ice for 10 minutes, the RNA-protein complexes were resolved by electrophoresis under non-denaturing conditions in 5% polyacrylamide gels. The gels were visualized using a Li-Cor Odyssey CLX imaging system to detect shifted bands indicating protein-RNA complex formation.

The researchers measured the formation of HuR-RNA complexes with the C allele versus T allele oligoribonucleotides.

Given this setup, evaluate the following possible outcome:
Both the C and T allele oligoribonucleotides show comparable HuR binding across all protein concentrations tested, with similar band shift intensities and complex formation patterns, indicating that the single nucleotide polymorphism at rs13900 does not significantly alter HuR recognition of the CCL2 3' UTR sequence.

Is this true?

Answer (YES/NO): NO